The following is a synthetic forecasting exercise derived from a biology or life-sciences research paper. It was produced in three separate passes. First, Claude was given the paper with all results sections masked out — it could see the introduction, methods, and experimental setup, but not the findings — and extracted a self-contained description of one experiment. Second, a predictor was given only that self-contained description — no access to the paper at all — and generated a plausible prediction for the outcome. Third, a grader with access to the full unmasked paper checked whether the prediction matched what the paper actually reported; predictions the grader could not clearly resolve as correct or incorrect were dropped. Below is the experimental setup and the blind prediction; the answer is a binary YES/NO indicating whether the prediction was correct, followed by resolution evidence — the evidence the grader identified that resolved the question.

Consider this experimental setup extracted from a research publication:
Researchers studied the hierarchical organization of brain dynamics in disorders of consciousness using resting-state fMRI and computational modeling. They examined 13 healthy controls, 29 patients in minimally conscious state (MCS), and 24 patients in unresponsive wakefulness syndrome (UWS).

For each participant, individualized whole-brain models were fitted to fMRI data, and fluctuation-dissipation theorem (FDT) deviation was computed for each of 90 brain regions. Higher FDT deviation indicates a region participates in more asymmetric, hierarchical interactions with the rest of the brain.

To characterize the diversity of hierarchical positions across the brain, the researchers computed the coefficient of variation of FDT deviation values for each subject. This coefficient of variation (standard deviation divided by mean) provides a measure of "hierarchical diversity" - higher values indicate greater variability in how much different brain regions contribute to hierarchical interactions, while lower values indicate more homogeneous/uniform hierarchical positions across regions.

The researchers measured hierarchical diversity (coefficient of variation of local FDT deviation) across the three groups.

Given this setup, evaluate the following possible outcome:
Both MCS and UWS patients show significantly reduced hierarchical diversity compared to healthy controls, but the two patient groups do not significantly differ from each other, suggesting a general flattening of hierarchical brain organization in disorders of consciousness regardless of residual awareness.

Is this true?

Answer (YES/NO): NO